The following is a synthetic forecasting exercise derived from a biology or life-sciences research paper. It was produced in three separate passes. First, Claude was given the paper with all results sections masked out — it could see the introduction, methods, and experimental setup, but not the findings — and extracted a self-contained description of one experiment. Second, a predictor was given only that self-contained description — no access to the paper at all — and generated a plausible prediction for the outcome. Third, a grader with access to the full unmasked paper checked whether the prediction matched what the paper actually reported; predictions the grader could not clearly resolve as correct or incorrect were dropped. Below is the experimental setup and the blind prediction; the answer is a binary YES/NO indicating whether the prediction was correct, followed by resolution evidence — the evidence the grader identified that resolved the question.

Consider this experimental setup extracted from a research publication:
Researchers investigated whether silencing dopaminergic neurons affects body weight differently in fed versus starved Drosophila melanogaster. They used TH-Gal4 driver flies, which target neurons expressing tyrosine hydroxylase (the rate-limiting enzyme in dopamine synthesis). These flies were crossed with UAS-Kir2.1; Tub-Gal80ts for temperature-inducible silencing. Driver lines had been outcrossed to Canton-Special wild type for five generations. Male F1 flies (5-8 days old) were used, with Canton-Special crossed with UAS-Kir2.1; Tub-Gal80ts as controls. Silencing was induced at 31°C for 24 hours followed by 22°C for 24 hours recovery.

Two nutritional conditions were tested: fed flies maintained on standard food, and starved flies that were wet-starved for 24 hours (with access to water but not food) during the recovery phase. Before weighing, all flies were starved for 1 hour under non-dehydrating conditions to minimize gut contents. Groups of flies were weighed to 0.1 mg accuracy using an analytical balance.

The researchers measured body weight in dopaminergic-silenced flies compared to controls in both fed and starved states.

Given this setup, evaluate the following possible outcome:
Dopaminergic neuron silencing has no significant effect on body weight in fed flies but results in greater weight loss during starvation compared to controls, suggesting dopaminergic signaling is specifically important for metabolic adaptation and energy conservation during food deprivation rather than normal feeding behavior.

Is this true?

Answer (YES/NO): NO